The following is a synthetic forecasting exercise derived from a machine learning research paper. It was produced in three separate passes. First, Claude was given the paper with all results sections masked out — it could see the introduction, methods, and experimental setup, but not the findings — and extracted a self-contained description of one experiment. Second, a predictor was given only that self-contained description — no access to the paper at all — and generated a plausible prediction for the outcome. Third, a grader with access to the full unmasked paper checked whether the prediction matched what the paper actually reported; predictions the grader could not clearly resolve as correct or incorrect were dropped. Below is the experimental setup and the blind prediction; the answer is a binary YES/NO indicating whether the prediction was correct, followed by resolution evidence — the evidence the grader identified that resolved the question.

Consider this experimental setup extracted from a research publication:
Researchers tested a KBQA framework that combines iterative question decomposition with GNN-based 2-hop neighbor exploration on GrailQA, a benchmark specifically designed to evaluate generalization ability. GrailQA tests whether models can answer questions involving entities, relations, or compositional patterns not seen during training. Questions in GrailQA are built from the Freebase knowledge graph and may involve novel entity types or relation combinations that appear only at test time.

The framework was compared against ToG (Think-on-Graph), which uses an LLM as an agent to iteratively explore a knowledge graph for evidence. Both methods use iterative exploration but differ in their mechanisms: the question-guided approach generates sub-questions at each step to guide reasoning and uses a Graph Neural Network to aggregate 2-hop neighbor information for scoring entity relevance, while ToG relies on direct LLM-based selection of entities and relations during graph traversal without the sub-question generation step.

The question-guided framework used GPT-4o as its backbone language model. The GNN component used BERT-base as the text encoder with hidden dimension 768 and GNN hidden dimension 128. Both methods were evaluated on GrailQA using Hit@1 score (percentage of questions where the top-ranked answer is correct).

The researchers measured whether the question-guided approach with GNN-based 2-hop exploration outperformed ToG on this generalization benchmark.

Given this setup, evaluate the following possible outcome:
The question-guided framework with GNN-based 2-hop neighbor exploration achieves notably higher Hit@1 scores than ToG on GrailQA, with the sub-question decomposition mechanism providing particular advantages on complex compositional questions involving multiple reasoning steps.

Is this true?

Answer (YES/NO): NO